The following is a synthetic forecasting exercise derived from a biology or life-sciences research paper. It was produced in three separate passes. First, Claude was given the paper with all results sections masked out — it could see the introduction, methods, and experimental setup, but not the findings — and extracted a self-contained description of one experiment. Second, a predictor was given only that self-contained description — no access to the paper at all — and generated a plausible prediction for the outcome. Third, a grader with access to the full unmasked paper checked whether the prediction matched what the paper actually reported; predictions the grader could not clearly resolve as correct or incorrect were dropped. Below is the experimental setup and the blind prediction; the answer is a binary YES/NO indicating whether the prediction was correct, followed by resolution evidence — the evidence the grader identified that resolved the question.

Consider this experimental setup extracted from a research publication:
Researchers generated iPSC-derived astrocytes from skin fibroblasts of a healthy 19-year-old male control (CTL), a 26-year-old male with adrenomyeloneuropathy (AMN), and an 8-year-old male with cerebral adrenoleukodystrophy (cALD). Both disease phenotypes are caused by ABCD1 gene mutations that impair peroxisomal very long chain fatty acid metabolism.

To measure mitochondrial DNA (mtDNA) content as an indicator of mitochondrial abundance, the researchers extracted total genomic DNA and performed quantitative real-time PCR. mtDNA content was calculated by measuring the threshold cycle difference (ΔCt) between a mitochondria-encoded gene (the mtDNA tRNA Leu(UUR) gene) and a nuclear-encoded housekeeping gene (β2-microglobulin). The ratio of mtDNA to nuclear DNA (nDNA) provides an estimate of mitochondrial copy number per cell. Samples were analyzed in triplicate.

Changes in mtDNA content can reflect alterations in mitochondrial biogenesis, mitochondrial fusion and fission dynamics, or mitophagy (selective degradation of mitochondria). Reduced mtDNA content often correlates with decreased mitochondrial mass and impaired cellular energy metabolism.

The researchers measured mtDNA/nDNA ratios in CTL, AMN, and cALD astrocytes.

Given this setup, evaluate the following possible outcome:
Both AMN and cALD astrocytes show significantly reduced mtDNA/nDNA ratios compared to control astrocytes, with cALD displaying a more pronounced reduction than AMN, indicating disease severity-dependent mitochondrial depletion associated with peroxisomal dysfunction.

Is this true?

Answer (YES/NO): YES